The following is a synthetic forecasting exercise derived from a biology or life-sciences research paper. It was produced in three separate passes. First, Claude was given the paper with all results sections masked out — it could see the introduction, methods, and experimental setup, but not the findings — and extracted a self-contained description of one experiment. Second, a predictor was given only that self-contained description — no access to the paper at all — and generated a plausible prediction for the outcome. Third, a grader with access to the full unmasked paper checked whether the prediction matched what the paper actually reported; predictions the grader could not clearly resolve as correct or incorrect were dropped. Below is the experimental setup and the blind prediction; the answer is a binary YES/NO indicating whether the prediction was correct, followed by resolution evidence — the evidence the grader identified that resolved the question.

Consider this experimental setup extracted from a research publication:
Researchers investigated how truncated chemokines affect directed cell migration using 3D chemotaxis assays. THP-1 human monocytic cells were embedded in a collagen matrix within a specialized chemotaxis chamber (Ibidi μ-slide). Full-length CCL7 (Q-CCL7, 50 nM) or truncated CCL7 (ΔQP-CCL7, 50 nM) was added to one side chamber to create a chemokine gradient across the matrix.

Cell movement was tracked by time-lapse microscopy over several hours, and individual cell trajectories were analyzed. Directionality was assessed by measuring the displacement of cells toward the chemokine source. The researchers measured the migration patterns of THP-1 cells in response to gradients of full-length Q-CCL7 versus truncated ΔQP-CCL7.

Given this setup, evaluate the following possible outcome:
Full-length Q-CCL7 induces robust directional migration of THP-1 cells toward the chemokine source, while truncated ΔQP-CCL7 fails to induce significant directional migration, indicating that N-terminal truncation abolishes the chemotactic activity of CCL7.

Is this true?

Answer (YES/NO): YES